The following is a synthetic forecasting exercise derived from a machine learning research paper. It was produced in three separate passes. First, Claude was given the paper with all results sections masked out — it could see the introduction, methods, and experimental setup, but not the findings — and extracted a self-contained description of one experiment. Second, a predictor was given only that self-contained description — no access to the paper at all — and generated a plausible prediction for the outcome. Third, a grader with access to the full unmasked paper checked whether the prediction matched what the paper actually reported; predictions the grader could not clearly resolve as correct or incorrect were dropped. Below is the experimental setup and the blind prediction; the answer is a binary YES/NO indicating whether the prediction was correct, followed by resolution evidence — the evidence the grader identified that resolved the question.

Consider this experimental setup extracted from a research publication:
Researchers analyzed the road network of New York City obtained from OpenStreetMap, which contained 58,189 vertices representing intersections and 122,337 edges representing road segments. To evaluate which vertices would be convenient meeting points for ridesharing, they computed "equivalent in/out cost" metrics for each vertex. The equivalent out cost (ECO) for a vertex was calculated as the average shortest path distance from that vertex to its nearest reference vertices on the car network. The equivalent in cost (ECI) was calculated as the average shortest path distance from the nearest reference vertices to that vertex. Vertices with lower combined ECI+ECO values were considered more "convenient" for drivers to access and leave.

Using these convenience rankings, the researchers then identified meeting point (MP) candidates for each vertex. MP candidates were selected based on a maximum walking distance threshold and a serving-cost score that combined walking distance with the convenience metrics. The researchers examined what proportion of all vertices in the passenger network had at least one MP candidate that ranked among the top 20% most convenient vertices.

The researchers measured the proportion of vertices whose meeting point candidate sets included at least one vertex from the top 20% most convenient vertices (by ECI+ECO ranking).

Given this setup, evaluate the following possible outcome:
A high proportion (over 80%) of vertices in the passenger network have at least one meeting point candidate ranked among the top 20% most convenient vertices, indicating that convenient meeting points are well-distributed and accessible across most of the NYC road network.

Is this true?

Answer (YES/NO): NO